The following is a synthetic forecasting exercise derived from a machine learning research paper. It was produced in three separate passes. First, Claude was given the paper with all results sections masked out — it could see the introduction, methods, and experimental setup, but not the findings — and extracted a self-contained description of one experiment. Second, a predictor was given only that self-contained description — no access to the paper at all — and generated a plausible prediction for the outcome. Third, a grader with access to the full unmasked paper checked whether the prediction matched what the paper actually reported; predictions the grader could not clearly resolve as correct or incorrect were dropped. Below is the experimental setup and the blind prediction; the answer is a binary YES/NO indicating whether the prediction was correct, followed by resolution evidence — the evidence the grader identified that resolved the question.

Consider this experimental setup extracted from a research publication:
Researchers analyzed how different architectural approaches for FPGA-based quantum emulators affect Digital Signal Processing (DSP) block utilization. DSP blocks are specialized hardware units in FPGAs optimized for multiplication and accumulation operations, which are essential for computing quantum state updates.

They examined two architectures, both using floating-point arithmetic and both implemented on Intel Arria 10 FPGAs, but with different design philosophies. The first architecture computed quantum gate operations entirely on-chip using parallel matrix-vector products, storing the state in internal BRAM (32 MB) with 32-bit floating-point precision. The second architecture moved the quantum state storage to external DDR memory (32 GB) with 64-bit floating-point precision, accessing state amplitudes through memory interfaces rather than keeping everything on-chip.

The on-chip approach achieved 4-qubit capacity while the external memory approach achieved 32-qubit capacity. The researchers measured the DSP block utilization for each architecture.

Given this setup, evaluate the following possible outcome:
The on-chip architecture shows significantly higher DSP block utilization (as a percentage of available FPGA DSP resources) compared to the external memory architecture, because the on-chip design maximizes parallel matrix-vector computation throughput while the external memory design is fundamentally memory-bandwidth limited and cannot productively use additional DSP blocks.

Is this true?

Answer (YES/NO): YES